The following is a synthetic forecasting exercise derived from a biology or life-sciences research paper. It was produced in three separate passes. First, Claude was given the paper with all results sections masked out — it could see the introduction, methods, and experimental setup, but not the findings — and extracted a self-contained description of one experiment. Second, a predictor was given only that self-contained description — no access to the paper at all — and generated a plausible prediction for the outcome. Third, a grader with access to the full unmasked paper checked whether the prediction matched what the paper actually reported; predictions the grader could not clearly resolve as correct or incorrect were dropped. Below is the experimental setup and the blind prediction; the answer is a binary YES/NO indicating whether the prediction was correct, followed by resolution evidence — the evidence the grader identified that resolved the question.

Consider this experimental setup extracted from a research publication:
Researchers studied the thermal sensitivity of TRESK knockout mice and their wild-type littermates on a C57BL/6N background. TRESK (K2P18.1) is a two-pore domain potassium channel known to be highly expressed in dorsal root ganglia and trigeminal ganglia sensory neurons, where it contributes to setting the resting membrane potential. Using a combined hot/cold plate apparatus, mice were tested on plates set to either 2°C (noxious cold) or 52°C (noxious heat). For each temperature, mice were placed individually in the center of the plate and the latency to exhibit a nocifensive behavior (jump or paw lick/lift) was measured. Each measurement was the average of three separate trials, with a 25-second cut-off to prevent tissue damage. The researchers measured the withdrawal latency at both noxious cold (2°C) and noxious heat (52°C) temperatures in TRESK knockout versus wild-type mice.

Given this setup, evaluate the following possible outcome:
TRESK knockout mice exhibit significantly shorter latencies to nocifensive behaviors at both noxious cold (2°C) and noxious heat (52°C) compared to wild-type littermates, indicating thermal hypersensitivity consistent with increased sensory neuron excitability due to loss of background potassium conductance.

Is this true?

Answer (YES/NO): NO